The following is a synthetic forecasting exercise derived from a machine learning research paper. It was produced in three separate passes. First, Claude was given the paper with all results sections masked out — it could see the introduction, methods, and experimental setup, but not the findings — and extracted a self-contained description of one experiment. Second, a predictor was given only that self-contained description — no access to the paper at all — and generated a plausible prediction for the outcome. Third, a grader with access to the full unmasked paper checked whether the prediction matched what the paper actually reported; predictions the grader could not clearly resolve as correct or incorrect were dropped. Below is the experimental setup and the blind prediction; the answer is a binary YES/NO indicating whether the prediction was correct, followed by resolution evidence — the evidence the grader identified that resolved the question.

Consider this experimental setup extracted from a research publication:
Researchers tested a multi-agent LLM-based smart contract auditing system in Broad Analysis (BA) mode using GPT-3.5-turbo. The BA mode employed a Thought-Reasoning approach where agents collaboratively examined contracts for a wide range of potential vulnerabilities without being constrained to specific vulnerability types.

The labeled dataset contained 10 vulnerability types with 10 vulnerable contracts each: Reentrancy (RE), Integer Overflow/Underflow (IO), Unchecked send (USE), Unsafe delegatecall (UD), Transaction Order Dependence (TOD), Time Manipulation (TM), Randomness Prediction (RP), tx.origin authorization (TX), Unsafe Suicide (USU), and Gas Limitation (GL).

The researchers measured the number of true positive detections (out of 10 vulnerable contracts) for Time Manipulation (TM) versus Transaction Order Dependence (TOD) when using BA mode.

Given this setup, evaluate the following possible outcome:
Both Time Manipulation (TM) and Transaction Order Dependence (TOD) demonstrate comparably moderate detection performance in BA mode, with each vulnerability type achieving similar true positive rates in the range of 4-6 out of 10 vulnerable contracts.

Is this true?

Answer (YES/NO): NO